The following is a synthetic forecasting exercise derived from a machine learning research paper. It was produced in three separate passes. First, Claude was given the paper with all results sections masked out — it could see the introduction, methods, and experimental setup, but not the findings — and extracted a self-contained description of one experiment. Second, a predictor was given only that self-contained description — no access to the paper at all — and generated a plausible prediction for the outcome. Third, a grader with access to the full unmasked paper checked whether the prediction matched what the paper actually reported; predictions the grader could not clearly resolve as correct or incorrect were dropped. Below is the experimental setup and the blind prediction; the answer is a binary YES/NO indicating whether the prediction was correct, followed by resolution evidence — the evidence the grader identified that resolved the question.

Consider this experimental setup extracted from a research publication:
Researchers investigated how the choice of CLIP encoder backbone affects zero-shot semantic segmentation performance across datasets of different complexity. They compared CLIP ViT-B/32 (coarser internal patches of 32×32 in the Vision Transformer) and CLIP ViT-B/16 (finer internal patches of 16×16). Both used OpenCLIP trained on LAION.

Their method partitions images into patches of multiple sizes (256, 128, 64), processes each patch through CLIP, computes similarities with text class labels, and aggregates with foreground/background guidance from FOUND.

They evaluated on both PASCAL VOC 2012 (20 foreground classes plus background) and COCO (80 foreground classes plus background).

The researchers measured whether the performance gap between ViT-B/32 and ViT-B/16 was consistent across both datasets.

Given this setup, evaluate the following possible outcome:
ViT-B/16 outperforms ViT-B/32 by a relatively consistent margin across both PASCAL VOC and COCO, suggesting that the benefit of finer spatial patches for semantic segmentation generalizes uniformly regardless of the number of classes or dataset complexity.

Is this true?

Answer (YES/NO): NO